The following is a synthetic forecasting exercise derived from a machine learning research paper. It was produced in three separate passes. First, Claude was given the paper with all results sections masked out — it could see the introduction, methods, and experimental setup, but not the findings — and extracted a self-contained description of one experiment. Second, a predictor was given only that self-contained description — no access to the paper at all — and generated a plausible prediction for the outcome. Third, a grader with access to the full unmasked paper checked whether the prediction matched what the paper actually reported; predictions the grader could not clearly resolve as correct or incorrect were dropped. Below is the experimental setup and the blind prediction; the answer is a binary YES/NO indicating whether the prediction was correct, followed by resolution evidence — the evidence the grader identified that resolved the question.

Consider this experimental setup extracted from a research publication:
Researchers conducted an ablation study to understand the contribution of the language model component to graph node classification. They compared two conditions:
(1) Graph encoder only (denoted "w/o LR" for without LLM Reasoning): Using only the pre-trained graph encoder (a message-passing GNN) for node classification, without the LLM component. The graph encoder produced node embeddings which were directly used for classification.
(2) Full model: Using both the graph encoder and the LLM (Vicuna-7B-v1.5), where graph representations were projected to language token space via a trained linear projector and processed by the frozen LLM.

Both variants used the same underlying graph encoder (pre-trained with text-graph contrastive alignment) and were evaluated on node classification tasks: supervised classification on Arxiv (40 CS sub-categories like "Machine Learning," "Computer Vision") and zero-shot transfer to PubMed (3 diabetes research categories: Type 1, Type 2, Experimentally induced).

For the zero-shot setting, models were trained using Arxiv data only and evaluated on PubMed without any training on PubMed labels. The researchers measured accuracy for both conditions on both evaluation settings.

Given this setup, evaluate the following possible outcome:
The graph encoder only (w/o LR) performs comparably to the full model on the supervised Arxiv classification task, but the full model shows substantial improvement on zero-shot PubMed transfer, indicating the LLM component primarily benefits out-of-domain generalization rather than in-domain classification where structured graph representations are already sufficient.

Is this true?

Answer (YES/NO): NO